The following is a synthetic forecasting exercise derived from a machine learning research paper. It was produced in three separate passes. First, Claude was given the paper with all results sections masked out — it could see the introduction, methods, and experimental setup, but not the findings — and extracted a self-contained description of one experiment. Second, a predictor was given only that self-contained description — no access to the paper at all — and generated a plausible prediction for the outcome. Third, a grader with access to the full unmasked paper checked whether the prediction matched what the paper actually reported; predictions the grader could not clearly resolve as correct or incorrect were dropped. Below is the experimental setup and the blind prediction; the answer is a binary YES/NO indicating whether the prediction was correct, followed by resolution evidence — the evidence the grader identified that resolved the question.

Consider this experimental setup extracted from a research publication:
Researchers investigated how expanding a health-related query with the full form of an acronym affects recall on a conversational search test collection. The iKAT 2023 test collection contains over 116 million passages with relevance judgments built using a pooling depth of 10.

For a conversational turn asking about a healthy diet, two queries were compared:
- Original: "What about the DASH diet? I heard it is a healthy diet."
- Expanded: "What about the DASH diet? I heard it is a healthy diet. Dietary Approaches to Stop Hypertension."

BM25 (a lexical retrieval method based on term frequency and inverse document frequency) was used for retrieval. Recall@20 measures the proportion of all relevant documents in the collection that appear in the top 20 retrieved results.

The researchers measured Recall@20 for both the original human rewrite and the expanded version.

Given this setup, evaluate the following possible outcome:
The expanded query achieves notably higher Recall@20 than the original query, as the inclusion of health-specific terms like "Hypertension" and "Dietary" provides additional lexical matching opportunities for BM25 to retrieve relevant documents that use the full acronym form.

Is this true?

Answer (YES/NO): NO